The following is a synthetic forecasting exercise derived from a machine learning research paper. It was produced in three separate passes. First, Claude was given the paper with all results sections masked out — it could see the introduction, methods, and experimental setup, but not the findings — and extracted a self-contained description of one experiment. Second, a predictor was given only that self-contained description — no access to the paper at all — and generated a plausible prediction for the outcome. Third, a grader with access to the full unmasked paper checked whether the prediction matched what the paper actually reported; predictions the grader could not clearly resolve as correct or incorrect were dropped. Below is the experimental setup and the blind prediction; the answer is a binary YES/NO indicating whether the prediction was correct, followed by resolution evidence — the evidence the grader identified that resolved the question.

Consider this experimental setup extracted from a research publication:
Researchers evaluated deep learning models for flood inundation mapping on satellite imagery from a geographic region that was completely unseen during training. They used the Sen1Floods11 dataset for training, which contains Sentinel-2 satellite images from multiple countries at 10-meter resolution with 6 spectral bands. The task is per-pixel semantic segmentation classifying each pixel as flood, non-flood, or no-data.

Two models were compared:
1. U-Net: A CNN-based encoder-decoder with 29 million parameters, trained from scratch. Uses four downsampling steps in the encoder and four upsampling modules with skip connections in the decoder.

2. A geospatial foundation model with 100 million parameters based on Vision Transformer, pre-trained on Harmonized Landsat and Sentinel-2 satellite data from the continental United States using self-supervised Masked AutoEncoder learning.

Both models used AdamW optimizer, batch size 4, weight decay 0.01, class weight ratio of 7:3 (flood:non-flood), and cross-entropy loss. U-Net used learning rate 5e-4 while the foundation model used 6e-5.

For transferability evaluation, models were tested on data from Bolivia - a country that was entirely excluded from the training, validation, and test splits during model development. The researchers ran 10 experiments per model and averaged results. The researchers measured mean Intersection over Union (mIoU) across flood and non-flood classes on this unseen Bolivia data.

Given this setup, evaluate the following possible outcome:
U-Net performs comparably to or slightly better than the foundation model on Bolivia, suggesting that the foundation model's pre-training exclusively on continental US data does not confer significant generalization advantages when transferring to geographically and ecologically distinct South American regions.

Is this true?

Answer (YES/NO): NO